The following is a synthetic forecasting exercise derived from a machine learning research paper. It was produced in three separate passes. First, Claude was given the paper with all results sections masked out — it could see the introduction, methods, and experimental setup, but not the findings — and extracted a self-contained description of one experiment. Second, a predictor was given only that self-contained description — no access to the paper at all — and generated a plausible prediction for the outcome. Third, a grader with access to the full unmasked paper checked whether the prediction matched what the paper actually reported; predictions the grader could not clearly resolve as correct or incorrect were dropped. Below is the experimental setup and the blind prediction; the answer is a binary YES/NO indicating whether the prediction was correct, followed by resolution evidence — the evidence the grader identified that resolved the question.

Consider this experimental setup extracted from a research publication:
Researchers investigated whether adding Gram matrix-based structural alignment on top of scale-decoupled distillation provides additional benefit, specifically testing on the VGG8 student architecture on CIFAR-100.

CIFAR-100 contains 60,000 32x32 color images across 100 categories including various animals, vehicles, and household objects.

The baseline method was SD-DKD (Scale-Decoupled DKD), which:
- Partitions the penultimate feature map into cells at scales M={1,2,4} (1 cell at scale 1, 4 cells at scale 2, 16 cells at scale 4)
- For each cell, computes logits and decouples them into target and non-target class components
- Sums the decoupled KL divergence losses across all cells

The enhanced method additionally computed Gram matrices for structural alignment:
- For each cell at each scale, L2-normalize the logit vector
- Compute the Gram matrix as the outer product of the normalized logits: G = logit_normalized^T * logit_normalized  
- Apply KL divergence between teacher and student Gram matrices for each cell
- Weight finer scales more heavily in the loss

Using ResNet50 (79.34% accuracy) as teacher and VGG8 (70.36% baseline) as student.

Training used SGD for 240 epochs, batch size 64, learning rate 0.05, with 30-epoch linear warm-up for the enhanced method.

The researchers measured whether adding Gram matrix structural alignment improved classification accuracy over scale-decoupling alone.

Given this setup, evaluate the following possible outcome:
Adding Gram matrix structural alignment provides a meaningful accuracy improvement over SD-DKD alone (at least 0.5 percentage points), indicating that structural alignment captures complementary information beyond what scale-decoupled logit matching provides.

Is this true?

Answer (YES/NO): NO